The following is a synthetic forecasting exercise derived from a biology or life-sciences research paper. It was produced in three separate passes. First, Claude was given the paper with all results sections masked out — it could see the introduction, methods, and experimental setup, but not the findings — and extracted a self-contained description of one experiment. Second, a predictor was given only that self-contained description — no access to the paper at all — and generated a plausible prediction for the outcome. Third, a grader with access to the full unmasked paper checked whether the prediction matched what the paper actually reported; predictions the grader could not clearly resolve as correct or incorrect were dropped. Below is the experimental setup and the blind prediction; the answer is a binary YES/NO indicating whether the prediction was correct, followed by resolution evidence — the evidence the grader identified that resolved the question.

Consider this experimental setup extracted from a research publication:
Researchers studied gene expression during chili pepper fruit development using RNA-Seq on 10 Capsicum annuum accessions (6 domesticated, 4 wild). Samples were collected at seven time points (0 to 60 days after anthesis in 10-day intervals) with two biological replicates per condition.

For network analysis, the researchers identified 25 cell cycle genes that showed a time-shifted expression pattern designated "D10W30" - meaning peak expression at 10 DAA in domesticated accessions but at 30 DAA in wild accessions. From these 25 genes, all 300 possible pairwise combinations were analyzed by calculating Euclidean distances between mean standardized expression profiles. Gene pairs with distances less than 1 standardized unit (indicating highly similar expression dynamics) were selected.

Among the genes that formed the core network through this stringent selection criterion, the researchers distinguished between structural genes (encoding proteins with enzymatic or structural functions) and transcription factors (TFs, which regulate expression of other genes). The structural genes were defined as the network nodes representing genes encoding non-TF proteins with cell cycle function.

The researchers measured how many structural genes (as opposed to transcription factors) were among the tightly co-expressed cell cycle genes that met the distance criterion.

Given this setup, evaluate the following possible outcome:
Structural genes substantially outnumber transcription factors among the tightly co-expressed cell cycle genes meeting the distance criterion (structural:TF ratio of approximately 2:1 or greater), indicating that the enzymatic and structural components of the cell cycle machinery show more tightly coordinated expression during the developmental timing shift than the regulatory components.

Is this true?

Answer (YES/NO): YES